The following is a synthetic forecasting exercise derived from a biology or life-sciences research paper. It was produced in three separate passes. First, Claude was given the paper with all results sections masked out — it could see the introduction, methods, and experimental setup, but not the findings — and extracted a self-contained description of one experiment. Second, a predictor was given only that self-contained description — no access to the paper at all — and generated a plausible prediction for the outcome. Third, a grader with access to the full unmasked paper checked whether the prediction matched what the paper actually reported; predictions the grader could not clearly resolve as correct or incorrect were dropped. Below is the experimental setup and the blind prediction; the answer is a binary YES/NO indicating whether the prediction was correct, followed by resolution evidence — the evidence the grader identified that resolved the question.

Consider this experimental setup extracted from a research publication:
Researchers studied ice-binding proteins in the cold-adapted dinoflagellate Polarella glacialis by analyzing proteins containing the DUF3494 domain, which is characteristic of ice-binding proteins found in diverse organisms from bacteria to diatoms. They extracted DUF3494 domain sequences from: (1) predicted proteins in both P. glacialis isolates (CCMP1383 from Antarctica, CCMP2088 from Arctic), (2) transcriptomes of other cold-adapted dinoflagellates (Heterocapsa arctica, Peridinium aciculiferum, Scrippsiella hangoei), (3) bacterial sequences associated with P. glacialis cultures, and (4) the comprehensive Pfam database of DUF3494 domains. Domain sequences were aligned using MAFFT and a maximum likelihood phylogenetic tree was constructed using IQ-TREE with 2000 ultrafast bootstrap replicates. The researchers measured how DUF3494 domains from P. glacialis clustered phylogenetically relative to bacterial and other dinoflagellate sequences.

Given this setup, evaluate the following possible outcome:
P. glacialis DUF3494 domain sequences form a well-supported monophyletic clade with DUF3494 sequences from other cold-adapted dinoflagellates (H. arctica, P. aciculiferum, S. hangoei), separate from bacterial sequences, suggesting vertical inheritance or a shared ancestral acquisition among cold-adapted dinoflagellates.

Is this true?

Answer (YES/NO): YES